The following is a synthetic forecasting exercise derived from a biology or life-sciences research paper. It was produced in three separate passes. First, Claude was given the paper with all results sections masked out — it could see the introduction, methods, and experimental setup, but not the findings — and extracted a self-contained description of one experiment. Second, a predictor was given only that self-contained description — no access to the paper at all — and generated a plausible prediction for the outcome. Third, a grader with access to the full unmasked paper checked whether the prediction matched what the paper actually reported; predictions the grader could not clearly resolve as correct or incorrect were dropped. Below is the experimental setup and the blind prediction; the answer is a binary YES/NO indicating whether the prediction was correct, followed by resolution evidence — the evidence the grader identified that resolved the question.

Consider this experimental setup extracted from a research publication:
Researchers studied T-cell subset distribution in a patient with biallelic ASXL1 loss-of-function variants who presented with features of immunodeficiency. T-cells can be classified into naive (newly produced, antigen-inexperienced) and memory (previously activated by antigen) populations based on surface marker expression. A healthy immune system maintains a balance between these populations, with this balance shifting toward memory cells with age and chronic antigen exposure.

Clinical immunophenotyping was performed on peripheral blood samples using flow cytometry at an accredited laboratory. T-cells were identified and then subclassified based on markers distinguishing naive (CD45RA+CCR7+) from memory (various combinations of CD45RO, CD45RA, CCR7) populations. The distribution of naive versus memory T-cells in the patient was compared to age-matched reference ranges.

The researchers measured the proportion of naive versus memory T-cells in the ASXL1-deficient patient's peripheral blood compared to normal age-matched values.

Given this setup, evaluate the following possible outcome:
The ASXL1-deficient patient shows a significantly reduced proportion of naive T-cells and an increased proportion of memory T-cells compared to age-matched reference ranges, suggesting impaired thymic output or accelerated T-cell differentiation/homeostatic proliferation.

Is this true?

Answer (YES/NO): YES